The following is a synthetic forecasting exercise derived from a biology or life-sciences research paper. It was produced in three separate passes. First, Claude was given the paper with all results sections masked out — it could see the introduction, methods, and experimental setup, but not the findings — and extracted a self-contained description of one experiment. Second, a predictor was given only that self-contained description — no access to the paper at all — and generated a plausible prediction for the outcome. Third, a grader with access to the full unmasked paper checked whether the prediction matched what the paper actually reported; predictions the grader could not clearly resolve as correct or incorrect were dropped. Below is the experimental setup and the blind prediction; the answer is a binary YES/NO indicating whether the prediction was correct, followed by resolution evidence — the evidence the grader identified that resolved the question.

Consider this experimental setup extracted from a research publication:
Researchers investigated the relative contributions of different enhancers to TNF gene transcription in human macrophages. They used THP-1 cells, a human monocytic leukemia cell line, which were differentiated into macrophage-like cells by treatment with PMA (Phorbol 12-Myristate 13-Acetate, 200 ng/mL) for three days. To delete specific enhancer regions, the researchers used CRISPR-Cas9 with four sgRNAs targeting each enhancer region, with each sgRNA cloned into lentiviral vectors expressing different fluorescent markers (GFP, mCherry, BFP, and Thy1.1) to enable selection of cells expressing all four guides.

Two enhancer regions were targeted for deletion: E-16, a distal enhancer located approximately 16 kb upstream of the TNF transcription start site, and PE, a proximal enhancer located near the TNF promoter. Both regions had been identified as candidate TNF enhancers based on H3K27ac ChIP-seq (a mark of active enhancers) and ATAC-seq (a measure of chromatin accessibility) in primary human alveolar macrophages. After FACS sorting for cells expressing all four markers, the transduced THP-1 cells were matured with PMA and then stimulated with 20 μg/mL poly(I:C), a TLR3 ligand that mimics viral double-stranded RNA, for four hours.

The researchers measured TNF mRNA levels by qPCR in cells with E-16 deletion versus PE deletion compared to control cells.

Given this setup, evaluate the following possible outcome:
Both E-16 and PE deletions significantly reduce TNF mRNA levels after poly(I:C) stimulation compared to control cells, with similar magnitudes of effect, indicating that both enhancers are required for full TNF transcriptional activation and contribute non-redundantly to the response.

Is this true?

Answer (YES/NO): NO